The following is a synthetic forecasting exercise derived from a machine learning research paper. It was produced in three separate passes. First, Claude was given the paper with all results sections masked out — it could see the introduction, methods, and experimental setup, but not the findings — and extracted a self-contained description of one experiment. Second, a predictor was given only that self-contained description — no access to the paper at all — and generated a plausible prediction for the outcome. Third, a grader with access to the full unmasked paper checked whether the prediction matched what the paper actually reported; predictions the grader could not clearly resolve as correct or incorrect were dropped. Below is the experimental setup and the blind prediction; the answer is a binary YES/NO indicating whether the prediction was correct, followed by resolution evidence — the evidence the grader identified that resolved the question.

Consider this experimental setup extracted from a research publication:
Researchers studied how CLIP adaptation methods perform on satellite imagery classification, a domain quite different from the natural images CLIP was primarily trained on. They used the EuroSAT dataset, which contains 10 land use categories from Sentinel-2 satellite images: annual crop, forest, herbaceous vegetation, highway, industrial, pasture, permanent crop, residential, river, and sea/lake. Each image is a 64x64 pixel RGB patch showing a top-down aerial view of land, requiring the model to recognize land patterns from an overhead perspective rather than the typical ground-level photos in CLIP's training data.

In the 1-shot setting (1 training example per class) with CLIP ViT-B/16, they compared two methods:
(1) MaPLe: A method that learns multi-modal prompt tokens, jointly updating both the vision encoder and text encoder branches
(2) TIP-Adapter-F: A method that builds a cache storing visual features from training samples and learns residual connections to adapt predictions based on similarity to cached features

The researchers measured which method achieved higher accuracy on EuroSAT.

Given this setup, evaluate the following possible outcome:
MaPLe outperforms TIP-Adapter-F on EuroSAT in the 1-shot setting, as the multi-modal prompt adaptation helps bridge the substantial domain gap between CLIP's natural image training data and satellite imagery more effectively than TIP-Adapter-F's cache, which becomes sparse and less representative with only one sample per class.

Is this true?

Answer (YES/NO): YES